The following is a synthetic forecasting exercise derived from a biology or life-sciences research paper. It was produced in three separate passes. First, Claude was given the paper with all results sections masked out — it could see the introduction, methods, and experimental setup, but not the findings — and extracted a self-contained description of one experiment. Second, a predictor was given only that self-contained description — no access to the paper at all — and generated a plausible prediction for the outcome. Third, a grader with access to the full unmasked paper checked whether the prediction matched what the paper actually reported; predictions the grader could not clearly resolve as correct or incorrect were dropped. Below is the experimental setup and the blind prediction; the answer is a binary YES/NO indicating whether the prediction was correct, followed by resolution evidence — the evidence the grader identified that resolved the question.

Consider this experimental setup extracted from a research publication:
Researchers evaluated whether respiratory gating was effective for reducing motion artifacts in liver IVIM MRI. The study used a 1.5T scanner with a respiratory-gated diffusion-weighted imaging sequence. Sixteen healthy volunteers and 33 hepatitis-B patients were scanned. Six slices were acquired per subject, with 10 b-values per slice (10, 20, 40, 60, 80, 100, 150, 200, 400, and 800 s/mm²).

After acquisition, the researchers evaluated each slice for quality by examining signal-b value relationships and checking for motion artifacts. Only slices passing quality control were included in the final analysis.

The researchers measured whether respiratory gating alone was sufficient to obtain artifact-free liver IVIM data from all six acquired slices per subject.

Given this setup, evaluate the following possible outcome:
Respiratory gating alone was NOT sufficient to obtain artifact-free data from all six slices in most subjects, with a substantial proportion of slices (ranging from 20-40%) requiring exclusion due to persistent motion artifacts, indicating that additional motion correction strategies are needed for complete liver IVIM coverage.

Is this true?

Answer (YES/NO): NO